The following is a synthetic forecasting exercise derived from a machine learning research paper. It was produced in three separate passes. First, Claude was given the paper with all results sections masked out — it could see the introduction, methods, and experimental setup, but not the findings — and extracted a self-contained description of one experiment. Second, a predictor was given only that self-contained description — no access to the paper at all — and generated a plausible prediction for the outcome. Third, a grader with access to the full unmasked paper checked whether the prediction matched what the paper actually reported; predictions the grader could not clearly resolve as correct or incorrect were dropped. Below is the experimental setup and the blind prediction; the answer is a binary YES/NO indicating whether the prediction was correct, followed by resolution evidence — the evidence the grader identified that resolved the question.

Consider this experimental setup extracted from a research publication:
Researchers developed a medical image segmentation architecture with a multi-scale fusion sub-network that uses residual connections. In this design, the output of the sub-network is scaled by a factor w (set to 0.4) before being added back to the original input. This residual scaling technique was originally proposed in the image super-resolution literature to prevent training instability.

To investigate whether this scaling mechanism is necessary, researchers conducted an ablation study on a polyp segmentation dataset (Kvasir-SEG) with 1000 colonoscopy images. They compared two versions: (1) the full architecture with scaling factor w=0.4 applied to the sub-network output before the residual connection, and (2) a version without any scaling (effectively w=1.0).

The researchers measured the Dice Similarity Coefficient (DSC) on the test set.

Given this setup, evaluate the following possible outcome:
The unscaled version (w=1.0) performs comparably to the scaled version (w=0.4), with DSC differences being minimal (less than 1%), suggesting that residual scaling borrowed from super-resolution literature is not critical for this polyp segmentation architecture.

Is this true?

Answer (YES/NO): NO